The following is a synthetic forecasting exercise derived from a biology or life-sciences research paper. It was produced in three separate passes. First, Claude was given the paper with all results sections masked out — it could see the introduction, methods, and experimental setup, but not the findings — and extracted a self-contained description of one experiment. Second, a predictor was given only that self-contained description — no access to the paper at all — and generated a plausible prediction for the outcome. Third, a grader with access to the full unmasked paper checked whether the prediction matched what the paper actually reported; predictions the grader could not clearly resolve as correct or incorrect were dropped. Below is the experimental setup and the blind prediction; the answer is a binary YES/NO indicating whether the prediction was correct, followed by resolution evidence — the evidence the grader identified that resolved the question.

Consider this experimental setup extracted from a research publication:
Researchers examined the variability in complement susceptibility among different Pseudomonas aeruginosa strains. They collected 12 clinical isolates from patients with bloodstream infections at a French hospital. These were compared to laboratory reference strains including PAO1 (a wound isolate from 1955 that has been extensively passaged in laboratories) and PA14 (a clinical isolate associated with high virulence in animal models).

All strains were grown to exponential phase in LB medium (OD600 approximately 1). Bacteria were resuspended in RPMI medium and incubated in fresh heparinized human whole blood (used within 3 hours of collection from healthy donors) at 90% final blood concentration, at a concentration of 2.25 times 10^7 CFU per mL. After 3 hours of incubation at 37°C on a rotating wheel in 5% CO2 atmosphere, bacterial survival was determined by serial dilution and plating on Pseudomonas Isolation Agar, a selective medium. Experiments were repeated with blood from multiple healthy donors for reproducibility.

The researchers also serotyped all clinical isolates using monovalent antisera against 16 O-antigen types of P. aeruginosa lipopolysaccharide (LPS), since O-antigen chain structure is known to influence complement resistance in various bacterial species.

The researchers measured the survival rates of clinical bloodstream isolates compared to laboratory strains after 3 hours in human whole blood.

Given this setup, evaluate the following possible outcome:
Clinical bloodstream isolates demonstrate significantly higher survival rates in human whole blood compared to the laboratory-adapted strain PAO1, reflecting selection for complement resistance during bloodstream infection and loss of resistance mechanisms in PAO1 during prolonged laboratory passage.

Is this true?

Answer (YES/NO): NO